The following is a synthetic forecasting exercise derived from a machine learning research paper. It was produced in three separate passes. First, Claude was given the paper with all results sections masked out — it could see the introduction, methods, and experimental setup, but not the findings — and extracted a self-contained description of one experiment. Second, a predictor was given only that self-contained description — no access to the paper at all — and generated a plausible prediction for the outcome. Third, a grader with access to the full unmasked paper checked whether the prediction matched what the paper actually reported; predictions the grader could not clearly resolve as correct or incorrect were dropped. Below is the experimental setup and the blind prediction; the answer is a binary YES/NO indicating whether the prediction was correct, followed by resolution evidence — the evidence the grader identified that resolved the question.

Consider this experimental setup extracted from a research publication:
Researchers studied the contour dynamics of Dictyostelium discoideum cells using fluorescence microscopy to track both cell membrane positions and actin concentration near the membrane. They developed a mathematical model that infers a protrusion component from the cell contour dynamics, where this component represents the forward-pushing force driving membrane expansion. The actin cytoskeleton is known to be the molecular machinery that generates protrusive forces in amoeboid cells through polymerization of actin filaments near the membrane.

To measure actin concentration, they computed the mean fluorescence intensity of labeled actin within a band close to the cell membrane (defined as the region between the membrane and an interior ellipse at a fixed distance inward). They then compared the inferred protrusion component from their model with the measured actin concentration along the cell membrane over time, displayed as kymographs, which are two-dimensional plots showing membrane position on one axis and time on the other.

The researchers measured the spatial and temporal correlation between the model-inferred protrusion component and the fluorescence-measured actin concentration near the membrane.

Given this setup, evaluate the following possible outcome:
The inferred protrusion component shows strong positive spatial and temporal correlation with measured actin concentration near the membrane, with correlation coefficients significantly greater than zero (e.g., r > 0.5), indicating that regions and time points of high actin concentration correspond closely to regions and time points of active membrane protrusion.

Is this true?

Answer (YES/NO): NO